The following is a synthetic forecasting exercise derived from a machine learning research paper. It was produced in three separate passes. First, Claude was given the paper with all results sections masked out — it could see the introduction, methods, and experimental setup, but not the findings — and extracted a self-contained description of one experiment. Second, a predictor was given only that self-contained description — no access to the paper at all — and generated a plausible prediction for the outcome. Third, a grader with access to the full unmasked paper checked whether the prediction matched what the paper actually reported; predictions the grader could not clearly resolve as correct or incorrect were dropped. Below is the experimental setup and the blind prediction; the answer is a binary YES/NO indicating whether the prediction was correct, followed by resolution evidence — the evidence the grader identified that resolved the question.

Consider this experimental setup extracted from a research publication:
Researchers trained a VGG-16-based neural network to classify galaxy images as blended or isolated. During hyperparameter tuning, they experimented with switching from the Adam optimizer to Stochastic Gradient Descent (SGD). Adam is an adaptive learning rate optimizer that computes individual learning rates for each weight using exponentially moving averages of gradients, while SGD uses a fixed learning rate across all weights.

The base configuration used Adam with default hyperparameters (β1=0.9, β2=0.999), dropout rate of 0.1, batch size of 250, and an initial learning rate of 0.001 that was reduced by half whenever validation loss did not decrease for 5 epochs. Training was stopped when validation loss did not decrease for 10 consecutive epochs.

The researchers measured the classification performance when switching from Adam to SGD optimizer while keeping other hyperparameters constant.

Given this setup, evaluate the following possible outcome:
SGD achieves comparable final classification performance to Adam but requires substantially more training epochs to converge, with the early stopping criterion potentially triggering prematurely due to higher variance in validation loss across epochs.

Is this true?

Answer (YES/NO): NO